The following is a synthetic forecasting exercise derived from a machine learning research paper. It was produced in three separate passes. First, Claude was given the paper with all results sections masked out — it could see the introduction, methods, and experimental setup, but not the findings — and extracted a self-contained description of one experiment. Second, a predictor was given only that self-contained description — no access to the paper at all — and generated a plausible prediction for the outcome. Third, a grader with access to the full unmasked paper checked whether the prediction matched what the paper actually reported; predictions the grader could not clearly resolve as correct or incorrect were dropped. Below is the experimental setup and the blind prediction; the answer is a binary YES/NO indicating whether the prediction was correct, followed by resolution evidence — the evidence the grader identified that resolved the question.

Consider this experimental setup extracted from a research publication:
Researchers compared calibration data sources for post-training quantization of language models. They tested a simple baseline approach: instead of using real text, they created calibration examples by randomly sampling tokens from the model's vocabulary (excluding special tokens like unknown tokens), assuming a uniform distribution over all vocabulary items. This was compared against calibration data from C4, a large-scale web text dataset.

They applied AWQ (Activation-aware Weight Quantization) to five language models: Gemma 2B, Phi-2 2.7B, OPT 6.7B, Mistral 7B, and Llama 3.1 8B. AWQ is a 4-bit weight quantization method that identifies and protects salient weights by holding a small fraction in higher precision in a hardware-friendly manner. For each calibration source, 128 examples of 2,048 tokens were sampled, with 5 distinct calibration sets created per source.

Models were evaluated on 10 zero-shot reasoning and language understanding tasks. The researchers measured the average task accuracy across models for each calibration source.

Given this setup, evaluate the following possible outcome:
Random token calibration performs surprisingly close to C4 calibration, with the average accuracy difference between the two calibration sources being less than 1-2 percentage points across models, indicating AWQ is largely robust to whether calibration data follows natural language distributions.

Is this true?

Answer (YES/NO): YES